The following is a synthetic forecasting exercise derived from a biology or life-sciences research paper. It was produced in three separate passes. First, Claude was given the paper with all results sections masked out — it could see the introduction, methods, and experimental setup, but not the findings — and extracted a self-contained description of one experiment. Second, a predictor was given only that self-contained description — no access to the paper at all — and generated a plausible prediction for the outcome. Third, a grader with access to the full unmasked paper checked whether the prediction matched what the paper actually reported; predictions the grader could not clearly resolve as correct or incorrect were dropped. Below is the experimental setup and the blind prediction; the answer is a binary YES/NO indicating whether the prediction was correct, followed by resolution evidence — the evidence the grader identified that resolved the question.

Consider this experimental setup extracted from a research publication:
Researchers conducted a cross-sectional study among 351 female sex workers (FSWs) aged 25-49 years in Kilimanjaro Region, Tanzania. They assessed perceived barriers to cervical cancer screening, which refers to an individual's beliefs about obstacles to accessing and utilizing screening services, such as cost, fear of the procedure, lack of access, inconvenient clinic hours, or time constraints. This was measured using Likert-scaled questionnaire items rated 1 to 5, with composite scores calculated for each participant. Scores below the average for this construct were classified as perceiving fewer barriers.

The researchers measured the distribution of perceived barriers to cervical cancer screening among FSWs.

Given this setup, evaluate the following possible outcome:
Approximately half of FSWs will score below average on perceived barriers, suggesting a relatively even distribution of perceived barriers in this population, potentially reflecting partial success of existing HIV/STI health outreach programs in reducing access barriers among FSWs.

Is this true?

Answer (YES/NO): NO